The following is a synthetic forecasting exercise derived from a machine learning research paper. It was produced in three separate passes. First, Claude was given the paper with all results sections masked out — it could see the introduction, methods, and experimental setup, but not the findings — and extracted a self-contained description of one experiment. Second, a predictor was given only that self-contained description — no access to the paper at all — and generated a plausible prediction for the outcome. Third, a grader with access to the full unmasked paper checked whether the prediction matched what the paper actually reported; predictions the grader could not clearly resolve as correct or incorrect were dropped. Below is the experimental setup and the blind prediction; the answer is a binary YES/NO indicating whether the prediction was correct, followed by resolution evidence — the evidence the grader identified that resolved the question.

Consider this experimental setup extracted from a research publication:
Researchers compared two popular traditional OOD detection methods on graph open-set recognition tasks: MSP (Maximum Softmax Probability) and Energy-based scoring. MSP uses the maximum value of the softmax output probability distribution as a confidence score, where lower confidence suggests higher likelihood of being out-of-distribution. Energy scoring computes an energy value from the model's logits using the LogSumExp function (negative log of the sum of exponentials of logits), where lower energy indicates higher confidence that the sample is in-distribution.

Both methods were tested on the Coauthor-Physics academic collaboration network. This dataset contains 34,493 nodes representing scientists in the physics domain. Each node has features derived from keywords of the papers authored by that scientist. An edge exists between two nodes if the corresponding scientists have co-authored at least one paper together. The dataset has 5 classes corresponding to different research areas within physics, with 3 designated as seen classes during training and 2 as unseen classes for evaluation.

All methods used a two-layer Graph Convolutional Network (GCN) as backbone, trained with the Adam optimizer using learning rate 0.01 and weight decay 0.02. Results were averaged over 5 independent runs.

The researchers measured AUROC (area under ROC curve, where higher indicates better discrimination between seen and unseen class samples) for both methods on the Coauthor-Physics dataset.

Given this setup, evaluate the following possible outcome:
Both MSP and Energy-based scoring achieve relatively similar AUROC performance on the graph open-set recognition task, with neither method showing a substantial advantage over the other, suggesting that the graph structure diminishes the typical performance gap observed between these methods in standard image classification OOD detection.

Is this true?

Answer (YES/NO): NO